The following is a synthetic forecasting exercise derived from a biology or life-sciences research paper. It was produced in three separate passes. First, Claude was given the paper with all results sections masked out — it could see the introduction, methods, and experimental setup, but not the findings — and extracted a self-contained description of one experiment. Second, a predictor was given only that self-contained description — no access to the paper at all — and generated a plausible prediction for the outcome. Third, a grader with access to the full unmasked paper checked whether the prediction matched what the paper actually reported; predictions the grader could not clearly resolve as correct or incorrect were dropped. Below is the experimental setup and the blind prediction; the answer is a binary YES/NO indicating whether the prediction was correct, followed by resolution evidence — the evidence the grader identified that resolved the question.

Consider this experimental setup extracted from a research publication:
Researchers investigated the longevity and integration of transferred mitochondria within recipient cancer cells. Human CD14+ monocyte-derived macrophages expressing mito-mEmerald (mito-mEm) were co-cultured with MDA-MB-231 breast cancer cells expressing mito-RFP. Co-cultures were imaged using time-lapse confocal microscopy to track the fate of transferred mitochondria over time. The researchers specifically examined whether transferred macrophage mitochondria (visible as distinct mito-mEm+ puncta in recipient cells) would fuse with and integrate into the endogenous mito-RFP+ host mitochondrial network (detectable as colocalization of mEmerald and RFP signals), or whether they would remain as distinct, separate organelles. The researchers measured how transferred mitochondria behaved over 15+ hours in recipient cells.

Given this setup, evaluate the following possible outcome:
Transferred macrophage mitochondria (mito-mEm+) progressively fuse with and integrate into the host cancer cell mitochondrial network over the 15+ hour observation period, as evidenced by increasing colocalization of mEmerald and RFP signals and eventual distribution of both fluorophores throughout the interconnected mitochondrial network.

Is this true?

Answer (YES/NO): NO